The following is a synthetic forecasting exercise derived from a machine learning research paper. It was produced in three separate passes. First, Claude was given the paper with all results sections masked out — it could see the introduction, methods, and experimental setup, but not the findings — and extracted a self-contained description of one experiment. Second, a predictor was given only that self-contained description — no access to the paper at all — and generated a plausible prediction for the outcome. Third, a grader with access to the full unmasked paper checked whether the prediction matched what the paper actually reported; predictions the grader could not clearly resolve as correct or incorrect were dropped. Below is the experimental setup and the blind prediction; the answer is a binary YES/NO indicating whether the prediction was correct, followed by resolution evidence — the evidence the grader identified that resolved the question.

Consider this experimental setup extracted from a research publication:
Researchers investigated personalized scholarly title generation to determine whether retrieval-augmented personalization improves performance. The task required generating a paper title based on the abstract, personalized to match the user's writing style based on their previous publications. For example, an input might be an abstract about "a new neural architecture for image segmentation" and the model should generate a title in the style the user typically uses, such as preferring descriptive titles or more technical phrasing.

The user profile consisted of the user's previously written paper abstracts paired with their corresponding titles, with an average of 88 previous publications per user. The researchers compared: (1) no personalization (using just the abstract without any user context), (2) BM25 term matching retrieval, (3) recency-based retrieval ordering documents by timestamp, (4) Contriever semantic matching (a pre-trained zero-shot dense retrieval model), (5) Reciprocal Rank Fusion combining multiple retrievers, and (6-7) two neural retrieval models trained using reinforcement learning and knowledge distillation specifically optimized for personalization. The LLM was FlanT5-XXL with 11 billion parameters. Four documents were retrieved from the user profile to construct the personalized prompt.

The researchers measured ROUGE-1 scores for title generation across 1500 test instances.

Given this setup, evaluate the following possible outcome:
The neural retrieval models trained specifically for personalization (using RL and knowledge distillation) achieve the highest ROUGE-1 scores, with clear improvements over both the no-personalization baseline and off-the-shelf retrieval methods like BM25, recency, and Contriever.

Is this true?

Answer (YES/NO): NO